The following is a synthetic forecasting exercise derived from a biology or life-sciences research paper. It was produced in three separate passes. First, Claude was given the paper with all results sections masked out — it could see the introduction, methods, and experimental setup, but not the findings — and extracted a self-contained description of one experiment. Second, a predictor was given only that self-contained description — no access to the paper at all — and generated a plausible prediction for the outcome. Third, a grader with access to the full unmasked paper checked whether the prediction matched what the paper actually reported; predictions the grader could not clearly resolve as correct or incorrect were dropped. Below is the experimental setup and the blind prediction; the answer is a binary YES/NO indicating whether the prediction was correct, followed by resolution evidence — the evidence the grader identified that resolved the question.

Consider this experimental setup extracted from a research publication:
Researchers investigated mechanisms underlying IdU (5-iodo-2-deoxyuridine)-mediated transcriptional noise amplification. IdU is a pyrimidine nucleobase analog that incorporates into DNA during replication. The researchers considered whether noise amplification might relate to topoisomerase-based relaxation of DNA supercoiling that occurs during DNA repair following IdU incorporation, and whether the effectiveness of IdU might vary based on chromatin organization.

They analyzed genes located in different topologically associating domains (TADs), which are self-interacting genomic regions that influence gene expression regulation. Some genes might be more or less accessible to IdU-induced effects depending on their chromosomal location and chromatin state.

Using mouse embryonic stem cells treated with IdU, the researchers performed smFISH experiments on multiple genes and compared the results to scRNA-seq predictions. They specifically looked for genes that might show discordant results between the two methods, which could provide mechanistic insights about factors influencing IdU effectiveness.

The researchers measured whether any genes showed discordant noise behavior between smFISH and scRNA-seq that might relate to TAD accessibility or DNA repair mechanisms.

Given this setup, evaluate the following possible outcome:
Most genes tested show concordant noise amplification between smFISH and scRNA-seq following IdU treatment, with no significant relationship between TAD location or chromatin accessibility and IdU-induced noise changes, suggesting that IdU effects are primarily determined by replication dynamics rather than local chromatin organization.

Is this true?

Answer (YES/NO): NO